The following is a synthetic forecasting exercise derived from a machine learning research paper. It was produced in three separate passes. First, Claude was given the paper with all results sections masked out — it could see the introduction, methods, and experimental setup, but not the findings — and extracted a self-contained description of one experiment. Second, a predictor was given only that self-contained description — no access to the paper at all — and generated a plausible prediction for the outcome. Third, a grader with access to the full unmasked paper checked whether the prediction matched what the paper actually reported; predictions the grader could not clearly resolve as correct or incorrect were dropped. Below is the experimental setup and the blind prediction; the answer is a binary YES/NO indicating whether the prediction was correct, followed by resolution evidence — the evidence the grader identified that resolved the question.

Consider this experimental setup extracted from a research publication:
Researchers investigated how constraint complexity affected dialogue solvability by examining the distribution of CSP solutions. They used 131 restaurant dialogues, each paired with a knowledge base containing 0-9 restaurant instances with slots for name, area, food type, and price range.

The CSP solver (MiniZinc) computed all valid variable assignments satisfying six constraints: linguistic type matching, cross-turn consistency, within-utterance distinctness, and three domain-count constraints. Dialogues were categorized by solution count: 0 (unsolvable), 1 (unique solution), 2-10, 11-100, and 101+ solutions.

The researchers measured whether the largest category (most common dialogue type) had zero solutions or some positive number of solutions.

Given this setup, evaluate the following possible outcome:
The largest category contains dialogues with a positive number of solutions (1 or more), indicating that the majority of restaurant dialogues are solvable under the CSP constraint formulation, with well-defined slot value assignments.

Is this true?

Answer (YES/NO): NO